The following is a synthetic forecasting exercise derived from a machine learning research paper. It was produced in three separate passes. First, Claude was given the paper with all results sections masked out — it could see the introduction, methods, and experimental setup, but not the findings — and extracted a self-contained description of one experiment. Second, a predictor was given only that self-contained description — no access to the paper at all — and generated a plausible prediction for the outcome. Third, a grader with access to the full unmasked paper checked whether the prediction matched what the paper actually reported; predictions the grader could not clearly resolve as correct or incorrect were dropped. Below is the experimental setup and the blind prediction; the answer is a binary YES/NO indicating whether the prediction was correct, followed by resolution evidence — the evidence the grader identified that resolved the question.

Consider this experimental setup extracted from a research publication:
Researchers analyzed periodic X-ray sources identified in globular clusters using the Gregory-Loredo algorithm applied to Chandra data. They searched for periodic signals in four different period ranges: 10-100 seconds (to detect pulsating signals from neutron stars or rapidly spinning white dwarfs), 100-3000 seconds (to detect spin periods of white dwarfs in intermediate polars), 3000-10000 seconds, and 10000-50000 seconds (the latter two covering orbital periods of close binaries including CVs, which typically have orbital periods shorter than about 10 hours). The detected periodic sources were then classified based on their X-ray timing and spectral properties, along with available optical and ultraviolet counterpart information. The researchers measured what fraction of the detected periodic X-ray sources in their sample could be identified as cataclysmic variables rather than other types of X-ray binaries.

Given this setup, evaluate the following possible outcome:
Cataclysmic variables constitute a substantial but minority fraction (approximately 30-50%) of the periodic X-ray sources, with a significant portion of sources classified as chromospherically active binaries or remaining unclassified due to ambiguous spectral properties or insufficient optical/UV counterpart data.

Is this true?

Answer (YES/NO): NO